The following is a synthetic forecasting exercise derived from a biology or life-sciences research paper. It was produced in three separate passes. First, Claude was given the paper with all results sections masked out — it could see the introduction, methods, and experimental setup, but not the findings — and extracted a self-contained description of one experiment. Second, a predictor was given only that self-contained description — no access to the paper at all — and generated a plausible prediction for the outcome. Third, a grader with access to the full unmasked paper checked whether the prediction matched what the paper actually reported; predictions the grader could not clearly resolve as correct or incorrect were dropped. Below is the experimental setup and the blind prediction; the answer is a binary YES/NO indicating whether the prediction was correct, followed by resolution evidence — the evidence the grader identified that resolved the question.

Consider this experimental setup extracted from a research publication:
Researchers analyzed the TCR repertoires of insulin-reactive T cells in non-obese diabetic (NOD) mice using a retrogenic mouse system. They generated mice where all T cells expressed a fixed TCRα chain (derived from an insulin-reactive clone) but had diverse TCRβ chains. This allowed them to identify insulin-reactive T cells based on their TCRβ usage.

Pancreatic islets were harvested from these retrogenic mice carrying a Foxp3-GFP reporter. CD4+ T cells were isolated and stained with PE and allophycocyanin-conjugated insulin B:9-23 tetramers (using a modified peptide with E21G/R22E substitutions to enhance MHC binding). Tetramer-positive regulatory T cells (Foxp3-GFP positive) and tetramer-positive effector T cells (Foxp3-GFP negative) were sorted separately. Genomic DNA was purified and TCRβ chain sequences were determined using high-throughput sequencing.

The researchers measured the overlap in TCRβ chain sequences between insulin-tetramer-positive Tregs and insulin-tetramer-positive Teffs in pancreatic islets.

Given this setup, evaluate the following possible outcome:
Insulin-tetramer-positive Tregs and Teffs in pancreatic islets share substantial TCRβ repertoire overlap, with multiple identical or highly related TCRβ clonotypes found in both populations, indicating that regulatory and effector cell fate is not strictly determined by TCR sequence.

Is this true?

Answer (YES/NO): YES